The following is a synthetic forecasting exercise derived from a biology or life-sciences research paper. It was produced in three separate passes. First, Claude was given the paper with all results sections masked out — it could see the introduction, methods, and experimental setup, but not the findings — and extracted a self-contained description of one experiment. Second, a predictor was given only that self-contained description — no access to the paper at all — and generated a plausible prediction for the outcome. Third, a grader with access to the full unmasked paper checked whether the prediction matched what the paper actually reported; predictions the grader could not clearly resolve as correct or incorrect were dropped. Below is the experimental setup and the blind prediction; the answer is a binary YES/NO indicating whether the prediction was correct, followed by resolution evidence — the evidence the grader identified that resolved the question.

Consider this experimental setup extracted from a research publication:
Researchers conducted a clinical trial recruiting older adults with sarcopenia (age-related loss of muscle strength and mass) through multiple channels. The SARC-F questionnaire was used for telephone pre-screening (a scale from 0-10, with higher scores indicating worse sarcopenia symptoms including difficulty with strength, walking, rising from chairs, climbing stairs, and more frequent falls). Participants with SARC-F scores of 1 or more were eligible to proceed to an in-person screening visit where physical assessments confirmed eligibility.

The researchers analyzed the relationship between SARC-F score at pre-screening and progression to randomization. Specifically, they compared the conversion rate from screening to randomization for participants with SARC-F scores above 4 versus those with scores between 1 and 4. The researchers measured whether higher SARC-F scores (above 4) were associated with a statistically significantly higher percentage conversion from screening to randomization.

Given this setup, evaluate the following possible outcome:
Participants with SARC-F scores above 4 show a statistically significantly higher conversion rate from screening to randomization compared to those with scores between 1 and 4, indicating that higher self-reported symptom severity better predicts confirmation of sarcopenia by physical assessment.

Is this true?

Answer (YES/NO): NO